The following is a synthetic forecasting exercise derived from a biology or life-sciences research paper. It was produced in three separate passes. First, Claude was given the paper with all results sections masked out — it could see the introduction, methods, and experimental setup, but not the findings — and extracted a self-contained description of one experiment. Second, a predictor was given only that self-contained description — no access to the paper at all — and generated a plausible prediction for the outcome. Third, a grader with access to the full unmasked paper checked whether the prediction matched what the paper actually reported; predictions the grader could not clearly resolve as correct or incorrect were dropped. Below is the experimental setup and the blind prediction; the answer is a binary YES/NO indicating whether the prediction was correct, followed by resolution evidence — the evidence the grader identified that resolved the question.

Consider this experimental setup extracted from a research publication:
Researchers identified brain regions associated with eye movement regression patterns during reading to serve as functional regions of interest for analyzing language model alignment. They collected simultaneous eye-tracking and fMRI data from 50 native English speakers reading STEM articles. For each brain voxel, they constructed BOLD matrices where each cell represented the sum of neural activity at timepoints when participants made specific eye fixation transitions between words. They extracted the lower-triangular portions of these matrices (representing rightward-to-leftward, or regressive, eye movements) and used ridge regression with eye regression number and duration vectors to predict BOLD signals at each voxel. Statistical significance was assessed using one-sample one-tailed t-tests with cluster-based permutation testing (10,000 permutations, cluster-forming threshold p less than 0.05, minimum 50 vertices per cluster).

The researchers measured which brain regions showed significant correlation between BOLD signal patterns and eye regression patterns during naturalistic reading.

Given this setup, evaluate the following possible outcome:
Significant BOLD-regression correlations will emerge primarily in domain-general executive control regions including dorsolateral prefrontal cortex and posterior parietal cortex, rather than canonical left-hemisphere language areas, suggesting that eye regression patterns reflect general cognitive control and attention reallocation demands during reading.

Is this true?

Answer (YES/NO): NO